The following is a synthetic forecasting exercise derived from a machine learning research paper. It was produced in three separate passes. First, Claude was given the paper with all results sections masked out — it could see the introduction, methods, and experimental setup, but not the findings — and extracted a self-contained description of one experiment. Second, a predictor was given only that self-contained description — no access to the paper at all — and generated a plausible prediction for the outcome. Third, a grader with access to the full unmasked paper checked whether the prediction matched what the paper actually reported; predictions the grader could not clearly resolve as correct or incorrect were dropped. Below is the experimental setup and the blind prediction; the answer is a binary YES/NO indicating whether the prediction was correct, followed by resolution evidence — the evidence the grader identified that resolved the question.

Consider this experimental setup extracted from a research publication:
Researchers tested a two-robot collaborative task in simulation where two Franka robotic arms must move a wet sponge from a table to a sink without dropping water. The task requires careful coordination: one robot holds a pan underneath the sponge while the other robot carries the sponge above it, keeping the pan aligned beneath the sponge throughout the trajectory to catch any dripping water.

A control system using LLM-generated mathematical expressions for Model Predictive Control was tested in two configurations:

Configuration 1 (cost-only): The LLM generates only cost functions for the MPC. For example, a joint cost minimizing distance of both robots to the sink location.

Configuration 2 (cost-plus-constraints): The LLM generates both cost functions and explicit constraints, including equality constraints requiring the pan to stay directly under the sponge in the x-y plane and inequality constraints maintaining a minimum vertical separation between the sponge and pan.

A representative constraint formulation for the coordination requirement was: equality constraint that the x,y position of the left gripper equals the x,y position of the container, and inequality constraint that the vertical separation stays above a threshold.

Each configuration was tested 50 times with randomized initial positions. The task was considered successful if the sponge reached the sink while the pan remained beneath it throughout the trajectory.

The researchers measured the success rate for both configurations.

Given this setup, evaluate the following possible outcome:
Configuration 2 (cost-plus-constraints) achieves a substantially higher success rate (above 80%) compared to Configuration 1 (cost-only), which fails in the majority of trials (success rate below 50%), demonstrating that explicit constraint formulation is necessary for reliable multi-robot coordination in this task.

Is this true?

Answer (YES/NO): NO